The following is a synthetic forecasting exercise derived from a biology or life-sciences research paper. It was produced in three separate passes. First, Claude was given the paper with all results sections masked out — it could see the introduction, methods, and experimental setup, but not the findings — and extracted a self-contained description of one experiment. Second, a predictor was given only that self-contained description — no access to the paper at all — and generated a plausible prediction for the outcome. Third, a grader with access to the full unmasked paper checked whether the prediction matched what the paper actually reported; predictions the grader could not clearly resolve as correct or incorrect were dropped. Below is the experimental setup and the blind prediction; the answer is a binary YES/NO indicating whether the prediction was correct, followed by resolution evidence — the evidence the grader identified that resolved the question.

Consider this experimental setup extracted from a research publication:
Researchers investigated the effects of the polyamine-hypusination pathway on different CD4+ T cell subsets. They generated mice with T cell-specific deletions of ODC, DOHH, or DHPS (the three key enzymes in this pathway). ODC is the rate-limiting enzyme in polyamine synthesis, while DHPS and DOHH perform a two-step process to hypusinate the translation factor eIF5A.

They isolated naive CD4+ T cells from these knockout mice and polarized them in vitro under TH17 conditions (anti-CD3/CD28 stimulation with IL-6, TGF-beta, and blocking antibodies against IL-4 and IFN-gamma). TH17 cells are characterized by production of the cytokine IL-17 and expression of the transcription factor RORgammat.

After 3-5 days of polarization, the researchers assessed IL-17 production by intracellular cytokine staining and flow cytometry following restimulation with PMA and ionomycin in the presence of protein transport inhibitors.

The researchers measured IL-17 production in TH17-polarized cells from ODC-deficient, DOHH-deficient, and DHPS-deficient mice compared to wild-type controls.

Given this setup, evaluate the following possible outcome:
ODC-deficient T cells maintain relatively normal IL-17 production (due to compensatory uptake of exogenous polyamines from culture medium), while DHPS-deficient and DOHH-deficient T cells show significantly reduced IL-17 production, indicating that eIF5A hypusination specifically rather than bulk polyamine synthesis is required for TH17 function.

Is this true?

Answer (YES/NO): NO